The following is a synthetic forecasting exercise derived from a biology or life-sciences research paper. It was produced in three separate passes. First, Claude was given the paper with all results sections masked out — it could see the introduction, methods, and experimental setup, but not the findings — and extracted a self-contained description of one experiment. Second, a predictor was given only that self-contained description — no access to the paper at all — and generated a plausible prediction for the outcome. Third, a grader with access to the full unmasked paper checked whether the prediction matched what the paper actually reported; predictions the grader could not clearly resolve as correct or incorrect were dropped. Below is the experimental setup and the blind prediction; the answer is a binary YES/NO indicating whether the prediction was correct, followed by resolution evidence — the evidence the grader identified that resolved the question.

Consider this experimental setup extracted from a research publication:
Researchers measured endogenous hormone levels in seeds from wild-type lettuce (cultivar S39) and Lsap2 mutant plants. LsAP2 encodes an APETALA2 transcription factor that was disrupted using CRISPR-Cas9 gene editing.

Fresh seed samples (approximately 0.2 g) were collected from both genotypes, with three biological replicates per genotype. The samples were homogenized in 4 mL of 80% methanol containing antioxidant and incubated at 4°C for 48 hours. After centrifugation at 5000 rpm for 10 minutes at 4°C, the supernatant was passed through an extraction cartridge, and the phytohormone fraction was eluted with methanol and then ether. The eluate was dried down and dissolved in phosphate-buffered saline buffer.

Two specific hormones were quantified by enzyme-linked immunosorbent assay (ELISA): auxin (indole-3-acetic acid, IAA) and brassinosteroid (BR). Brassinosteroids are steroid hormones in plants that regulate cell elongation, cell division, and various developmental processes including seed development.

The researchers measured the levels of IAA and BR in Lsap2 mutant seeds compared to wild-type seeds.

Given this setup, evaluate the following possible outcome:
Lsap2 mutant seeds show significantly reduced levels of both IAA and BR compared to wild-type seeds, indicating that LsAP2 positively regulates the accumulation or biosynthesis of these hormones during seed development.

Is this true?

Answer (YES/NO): NO